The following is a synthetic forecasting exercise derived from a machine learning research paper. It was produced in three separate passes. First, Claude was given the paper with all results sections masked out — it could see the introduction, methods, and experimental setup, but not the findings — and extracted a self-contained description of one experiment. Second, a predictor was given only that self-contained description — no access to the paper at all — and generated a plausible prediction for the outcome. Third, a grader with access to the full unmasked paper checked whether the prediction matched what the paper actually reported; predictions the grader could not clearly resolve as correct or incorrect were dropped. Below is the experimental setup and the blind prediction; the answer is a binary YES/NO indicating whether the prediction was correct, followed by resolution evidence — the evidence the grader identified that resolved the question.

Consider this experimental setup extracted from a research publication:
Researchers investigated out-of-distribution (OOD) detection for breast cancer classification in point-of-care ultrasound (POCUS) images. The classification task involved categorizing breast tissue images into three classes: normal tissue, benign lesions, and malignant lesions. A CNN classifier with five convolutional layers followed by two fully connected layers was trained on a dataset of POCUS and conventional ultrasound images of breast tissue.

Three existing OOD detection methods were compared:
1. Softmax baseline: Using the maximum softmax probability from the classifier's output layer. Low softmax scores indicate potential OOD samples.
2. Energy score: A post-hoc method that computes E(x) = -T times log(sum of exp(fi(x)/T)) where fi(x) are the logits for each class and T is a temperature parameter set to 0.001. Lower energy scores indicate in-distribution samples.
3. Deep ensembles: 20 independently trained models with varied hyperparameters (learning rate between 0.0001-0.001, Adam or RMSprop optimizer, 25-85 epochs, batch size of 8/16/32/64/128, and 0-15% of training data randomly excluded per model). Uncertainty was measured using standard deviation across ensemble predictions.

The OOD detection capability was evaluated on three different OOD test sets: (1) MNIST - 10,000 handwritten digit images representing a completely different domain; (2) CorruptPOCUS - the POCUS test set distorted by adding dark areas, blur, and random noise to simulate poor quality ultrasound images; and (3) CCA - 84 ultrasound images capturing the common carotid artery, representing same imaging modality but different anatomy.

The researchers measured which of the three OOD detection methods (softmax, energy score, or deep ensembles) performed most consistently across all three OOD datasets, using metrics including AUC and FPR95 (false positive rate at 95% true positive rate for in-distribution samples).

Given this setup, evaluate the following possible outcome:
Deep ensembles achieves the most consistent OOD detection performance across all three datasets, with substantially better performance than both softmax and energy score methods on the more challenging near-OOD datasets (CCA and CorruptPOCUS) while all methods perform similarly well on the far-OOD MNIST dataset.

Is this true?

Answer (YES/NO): NO